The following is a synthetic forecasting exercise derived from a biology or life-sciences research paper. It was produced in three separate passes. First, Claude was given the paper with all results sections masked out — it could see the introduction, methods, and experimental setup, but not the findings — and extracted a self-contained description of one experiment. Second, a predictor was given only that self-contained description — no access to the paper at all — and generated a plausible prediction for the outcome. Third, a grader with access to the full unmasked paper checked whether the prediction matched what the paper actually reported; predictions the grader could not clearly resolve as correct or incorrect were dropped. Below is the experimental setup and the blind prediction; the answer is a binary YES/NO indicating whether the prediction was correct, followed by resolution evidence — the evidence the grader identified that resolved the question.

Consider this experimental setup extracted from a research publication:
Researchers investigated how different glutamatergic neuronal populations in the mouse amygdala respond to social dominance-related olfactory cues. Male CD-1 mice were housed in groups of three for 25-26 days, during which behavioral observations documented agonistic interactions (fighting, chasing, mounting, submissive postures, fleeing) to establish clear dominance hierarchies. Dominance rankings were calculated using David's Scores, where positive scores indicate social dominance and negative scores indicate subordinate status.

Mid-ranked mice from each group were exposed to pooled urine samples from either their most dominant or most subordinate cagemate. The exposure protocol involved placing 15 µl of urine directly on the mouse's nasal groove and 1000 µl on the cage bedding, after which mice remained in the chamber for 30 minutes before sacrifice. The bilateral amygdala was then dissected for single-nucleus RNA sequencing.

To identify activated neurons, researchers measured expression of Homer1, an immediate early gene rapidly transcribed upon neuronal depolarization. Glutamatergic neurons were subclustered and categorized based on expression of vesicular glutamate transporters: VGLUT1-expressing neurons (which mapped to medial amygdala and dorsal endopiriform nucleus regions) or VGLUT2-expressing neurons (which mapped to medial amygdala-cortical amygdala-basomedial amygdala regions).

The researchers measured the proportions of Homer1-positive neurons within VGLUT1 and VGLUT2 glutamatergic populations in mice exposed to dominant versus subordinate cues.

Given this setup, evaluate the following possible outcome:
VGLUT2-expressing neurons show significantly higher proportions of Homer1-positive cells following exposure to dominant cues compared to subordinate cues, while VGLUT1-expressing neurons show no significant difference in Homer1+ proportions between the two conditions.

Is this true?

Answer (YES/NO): NO